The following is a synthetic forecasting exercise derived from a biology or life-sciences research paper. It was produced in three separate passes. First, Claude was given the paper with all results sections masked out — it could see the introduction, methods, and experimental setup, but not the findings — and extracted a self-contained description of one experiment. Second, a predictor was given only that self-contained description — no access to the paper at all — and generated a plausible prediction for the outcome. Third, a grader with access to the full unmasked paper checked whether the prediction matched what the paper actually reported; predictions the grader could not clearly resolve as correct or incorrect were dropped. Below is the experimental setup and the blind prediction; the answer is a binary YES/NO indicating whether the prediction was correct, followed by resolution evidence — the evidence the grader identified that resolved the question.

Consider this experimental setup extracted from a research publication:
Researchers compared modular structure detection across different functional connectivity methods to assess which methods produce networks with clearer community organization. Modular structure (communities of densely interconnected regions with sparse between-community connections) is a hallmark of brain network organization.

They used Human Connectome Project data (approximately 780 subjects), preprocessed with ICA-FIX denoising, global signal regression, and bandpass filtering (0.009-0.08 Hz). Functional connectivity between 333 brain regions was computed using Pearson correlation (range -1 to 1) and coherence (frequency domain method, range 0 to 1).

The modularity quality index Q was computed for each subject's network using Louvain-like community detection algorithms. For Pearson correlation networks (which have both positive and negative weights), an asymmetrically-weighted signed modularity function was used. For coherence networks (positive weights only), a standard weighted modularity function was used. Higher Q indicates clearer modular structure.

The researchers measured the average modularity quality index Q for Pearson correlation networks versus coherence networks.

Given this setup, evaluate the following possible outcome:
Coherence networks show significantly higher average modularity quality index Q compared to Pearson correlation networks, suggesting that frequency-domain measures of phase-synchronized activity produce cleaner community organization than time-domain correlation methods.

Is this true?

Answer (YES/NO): NO